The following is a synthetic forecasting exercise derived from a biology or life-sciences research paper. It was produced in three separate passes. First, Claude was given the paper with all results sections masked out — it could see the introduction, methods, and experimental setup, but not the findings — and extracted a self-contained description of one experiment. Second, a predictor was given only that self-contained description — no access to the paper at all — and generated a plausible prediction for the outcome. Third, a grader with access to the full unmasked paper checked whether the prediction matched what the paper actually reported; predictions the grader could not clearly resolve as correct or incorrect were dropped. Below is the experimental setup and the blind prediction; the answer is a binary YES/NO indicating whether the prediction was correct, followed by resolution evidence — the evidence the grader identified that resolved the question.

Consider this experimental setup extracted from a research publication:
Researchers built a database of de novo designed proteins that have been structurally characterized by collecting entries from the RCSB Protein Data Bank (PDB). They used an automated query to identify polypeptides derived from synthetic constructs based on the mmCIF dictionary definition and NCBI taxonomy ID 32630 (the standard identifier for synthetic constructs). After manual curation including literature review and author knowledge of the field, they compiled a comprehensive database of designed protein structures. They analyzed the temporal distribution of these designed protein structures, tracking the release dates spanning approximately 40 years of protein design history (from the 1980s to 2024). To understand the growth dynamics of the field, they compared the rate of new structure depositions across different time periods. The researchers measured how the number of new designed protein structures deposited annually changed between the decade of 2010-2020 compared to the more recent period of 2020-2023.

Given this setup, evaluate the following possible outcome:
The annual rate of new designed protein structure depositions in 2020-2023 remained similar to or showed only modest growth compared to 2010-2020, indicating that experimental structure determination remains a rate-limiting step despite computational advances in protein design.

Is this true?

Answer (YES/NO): NO